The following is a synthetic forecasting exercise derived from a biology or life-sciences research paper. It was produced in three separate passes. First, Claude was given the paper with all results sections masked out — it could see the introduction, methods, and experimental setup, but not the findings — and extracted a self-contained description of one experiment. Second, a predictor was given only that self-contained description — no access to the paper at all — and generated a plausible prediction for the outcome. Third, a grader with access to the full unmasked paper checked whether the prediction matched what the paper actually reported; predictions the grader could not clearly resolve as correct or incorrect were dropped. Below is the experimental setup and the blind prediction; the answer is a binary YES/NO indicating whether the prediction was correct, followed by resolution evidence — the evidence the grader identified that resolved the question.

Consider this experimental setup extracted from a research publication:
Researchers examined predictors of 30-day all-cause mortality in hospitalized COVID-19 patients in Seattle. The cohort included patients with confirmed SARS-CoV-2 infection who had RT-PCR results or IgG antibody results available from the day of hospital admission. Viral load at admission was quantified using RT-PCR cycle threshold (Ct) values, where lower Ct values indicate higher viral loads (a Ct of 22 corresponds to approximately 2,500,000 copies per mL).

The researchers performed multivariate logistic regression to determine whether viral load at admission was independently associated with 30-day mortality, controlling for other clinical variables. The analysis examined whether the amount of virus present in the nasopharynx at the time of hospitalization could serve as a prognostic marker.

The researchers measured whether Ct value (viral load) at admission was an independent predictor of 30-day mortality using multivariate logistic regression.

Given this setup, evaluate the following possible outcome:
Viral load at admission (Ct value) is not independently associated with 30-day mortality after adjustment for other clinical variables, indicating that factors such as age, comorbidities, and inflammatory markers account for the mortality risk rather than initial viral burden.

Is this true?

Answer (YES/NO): NO